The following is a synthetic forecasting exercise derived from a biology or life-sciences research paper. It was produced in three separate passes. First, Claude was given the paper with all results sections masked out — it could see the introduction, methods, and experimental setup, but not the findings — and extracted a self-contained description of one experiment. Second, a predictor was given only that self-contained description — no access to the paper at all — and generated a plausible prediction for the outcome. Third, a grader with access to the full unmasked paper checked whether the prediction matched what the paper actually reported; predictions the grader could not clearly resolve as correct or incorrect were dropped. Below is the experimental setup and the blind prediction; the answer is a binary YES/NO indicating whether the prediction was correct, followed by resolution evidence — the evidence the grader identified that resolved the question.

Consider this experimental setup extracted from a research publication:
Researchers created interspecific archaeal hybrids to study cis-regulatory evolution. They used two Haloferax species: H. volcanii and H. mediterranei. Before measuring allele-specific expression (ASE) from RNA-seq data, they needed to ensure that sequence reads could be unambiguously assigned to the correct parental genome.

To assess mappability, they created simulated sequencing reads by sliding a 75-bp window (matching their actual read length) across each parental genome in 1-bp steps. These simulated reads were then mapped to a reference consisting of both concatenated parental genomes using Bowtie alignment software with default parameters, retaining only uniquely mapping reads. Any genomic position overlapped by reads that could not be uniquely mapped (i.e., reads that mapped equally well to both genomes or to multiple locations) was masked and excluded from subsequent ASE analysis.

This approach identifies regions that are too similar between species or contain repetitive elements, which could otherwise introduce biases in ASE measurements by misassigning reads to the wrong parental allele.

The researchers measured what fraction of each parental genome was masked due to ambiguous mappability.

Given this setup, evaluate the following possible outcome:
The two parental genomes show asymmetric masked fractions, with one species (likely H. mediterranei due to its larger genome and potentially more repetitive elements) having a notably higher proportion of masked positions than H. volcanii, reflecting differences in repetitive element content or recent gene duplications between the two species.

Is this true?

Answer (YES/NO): NO